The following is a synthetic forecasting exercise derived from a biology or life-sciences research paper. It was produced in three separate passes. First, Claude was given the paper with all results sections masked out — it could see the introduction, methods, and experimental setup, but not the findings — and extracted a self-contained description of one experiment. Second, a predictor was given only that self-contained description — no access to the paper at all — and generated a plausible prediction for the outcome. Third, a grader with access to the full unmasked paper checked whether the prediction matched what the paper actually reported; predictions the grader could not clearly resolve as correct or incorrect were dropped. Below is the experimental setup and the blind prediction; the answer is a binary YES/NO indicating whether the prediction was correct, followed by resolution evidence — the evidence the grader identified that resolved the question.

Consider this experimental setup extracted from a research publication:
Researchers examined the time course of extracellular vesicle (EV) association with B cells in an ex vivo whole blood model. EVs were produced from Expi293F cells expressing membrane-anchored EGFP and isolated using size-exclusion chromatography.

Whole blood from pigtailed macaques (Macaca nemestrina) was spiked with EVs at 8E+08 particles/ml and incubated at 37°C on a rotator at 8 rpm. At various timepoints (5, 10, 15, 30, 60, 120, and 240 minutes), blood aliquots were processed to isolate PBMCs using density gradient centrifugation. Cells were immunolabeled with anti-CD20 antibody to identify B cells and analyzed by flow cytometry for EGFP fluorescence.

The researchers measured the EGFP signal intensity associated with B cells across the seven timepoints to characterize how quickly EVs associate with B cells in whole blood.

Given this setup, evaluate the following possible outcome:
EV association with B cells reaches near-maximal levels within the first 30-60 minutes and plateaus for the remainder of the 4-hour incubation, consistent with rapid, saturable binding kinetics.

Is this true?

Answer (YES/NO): NO